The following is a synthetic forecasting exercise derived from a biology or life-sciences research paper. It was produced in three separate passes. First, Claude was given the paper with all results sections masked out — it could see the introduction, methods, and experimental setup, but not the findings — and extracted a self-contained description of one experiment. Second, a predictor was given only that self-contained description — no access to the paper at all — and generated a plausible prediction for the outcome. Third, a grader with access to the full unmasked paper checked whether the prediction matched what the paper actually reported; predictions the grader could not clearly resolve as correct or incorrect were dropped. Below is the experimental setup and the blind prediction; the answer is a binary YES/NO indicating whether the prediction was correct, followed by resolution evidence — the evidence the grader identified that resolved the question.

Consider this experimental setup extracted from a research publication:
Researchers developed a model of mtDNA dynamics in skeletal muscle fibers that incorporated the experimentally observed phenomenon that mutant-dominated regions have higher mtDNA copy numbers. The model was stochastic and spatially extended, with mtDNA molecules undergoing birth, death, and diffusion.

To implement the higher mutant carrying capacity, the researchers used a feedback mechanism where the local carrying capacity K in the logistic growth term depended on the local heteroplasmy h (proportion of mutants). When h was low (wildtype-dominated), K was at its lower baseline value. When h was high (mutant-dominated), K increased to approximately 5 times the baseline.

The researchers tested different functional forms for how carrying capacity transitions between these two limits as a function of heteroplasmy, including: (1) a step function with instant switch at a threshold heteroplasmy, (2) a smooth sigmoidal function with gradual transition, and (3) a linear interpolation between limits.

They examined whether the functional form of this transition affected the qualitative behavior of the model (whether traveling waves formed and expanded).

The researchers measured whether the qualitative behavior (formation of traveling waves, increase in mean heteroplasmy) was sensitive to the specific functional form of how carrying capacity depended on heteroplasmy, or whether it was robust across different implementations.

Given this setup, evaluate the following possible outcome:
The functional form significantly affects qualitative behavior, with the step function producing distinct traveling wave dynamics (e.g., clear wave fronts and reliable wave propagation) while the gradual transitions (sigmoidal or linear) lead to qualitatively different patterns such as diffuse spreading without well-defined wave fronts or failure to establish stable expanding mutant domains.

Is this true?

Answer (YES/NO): NO